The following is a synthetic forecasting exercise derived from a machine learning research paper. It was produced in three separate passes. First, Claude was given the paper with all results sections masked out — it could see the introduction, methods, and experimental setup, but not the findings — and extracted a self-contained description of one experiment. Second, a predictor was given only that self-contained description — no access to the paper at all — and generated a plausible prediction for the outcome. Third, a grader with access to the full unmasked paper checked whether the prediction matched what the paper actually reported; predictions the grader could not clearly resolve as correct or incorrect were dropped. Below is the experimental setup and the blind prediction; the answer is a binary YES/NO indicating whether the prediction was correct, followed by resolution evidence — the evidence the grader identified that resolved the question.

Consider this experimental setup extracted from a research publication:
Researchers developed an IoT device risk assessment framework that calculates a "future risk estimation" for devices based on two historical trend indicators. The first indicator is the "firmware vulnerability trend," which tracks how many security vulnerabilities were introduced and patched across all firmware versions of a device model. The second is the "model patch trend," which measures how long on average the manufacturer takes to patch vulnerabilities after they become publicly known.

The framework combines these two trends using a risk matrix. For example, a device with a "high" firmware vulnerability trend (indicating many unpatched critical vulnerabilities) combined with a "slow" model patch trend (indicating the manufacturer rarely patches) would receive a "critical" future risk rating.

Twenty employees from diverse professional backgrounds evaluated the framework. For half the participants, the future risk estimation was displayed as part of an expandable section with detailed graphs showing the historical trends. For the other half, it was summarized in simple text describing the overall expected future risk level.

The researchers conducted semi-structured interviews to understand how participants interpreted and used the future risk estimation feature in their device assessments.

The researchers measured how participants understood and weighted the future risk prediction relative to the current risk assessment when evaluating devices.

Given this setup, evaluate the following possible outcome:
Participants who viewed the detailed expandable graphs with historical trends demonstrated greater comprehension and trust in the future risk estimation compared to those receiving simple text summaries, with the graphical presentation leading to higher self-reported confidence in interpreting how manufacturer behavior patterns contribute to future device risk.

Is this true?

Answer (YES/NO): NO